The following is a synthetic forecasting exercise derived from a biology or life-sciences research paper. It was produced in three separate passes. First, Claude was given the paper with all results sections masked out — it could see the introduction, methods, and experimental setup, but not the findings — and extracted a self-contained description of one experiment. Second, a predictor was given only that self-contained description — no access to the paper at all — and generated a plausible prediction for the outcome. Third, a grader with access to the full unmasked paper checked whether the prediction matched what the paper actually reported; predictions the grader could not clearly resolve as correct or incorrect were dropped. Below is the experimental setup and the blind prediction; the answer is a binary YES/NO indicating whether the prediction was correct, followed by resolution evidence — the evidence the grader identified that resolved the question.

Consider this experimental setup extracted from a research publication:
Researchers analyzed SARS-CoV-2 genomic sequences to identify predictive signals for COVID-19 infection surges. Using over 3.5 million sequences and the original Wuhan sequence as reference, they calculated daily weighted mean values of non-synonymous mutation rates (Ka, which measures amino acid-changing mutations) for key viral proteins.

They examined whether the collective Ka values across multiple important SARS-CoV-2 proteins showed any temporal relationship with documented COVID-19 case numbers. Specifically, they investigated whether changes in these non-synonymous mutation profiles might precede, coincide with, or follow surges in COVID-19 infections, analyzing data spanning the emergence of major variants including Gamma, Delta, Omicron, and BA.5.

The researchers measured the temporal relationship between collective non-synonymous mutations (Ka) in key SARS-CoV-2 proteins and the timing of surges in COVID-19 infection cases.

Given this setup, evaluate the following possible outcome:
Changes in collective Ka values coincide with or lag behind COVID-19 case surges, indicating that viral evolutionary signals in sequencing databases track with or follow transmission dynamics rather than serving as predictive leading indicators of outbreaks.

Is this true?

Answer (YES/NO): NO